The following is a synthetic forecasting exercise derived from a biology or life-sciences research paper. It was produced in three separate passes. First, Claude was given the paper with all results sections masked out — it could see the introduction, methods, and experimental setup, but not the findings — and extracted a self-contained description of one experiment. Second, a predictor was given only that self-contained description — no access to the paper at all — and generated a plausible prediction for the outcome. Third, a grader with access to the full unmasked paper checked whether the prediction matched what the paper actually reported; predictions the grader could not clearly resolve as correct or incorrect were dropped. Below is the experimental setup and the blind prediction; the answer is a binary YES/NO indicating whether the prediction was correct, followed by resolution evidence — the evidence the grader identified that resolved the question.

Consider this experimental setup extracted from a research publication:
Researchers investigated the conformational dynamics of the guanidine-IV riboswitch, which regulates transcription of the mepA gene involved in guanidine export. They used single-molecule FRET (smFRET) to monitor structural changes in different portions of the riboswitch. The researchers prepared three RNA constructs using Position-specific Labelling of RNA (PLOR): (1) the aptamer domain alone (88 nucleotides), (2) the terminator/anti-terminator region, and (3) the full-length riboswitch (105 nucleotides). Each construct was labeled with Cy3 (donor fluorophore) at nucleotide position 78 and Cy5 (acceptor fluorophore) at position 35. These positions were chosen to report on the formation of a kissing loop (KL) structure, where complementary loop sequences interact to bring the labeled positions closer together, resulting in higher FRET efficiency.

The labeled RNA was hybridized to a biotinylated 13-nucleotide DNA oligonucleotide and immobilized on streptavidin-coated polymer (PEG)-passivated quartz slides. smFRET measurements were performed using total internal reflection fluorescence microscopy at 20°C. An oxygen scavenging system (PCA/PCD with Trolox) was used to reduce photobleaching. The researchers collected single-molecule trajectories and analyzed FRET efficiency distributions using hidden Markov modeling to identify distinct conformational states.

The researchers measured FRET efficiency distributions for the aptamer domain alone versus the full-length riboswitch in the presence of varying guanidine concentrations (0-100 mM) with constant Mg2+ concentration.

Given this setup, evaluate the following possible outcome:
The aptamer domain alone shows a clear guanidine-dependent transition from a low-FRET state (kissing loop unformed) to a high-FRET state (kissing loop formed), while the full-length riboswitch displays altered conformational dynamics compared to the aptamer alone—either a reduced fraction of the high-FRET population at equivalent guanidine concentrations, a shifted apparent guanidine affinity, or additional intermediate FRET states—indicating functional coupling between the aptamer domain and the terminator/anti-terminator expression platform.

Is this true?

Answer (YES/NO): YES